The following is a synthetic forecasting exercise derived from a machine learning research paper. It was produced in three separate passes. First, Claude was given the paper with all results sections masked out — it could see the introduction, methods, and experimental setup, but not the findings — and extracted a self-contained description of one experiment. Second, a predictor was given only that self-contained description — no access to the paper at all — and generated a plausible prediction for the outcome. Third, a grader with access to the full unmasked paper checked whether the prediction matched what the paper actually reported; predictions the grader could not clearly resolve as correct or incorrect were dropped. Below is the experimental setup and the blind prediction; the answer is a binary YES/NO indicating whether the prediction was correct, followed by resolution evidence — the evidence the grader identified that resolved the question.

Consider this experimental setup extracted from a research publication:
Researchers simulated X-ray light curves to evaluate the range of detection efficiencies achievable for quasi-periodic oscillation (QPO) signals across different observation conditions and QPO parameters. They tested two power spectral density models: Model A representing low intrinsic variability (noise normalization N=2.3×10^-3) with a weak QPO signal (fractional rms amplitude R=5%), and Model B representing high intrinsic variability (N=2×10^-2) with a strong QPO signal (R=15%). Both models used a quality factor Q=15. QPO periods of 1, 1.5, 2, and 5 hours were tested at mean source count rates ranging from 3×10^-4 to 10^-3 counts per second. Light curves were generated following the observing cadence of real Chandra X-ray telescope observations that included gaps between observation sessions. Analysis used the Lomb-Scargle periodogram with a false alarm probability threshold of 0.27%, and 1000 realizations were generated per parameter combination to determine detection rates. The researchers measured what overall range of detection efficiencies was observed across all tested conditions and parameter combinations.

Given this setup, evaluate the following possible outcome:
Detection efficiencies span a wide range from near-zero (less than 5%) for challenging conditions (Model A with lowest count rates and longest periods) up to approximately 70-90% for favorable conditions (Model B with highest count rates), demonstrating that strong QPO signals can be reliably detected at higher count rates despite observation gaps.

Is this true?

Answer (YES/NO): NO